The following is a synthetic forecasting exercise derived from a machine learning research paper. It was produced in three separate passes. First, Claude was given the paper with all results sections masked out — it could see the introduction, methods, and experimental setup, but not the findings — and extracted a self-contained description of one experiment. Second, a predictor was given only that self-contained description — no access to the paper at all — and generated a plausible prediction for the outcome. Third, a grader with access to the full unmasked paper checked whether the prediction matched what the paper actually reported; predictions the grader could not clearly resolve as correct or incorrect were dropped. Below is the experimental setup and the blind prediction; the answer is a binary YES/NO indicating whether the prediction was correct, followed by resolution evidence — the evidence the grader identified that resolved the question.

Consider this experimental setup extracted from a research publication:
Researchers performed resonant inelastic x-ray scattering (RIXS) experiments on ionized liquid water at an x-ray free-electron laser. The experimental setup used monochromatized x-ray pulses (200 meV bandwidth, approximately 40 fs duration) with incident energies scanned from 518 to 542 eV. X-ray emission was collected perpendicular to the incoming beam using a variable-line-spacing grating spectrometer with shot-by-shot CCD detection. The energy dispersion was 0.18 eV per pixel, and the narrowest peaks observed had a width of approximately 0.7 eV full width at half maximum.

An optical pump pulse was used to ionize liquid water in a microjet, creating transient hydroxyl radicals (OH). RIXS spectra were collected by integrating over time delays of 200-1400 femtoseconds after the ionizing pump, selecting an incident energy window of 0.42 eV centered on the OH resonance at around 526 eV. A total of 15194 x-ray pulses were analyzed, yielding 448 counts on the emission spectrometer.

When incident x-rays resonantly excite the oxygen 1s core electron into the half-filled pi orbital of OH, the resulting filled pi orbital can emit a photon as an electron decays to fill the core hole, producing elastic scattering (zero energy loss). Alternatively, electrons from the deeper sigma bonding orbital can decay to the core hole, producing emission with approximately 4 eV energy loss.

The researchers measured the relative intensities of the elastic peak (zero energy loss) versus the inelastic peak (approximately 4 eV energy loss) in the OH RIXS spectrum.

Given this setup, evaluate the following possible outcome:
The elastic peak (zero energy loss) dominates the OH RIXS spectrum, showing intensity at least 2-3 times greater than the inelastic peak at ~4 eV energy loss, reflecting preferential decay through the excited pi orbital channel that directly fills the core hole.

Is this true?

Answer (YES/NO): YES